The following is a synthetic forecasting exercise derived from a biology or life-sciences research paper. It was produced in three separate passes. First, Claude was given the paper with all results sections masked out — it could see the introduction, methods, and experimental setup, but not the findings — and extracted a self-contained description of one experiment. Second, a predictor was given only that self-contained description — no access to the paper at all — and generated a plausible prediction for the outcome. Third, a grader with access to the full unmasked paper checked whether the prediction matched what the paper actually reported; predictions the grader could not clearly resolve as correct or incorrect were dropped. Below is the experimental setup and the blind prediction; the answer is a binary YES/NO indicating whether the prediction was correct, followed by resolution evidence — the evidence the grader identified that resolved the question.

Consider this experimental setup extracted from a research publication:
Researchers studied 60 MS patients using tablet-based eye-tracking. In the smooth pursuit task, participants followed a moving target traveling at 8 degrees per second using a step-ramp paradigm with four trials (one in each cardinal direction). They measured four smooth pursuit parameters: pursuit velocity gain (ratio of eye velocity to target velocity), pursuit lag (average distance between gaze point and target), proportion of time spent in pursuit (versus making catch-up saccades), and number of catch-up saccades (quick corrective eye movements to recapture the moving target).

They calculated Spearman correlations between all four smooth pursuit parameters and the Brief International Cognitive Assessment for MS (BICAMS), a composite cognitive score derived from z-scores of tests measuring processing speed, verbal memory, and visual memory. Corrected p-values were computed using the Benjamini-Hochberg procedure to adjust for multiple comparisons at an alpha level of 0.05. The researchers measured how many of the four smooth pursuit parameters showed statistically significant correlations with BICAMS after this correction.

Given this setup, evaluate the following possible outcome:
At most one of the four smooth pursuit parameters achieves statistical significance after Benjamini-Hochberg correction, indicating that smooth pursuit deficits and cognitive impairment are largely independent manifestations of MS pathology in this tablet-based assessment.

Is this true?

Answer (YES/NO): YES